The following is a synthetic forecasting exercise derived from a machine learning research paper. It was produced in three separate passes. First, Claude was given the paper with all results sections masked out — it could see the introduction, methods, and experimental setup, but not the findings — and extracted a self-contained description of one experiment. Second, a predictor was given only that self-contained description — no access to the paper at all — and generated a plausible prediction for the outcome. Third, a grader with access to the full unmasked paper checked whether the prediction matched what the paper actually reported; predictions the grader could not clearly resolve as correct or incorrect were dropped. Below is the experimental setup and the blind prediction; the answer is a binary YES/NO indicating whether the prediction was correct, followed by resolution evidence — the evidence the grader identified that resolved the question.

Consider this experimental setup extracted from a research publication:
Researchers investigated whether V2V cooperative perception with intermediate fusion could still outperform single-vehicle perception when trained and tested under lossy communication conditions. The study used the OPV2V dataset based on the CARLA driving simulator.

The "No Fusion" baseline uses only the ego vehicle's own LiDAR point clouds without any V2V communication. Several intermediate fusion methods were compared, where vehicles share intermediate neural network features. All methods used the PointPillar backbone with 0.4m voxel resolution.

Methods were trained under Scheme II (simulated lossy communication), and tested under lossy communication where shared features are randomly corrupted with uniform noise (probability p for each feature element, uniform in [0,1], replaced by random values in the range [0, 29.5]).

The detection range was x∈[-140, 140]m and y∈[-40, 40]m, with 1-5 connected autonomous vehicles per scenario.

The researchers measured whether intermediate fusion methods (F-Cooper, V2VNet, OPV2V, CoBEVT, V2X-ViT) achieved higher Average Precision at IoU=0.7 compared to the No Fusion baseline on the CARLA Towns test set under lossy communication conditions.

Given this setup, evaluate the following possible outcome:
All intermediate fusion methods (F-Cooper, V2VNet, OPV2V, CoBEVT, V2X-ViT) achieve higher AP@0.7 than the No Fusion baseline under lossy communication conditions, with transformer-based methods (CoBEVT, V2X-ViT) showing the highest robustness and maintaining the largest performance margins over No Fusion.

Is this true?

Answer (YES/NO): NO